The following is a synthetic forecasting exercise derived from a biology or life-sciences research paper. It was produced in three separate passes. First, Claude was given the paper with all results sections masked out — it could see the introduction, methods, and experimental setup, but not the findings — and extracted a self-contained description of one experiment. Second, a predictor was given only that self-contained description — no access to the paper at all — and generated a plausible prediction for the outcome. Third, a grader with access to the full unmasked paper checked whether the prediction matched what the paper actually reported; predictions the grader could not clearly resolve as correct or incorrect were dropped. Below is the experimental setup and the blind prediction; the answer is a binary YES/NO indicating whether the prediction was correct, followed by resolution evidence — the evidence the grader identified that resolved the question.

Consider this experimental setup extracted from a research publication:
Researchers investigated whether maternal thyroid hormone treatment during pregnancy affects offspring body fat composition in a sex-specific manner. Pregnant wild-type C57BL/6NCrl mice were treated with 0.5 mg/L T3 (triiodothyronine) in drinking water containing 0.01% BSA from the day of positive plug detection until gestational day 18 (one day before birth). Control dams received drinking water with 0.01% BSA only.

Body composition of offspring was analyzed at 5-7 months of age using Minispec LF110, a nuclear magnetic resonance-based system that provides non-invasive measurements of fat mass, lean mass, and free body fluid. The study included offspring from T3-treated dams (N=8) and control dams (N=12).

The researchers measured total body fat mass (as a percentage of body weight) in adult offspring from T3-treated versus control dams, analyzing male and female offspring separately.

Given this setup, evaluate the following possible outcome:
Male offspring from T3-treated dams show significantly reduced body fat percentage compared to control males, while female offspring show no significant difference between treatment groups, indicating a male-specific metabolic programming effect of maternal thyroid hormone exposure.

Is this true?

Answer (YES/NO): NO